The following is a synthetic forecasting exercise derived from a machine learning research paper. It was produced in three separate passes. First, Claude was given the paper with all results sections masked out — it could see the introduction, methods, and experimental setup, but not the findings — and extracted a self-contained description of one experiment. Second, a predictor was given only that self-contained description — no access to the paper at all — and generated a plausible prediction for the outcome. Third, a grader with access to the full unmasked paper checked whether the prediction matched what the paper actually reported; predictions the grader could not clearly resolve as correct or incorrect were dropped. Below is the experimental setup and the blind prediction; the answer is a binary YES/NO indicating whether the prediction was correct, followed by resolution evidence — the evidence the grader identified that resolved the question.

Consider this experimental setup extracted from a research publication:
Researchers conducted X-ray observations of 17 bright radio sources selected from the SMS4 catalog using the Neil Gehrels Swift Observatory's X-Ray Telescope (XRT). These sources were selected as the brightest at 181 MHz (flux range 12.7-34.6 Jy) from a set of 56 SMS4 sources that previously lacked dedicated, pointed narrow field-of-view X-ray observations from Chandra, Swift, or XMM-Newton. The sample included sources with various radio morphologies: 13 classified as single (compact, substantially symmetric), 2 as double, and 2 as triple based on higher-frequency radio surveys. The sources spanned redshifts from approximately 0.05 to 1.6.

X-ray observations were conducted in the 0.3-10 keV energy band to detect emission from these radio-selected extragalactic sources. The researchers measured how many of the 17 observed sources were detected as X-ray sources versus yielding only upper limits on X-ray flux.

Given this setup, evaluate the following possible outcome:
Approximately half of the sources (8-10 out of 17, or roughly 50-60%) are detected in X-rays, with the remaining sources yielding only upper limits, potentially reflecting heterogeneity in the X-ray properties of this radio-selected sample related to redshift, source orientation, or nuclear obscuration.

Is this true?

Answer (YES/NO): NO